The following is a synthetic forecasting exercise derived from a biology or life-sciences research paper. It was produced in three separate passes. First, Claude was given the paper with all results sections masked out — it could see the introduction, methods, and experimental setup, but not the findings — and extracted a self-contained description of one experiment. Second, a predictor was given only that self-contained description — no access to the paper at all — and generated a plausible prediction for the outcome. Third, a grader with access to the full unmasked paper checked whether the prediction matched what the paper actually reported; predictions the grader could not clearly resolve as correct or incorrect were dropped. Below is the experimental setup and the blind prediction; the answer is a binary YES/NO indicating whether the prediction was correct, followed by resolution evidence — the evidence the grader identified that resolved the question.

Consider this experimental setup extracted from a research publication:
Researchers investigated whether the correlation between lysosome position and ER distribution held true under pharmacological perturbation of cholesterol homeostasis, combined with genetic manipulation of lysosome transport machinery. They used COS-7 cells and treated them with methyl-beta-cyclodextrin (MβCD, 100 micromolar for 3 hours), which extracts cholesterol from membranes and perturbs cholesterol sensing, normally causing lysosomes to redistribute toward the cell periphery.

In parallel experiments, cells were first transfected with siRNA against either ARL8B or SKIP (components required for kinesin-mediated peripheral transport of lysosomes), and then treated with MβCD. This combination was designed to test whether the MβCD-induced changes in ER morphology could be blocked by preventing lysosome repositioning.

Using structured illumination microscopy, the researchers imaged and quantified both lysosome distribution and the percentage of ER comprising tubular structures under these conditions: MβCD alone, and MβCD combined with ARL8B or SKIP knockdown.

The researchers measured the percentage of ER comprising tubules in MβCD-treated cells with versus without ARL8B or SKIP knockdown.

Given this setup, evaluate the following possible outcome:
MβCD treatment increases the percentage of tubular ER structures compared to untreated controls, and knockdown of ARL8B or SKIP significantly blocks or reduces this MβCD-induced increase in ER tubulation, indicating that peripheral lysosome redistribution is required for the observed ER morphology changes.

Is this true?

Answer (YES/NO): YES